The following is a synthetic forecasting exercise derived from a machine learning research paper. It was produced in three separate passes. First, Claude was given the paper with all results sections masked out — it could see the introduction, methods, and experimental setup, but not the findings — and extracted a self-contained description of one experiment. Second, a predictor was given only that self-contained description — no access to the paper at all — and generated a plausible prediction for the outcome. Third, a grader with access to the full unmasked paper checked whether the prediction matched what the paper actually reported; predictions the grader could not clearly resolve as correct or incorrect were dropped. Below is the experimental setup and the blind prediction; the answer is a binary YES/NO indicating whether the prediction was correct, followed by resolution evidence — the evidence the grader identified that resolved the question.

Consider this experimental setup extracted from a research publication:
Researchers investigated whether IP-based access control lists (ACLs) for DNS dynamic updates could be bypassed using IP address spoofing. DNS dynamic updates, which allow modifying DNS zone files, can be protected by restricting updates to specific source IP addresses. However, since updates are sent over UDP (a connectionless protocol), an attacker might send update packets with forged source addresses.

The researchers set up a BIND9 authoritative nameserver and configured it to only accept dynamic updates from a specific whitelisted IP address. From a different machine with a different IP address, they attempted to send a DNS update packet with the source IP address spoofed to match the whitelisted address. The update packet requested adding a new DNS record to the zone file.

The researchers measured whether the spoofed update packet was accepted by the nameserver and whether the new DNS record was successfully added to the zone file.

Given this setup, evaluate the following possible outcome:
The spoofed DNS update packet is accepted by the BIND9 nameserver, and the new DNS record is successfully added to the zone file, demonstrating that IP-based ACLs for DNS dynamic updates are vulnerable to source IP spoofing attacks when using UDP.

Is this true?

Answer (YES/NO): YES